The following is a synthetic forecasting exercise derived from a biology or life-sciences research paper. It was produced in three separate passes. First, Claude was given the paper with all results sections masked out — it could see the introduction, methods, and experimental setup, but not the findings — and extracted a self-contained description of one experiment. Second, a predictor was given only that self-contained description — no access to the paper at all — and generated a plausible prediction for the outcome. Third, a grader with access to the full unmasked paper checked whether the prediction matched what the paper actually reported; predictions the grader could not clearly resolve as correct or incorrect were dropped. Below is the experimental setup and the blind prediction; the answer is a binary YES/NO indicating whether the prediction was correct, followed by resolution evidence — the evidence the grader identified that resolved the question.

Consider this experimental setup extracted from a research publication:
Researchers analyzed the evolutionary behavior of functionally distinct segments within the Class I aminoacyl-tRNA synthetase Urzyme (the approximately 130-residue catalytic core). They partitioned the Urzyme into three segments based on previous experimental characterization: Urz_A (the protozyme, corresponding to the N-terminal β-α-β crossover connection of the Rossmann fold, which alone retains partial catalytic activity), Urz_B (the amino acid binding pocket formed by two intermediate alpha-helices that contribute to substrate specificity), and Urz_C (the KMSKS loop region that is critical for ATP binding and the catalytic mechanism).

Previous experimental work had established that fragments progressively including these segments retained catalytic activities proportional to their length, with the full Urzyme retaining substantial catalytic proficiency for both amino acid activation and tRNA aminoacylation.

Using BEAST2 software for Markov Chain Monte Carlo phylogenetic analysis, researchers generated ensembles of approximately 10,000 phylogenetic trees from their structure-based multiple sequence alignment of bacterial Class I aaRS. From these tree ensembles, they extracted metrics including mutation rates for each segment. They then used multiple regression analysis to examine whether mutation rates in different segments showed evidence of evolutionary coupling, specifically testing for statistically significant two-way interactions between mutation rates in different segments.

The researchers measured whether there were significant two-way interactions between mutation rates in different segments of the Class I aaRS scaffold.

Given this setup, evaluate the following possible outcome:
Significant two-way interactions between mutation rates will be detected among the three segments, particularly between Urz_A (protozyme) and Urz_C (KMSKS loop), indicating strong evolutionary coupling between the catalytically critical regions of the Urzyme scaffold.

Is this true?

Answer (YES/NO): NO